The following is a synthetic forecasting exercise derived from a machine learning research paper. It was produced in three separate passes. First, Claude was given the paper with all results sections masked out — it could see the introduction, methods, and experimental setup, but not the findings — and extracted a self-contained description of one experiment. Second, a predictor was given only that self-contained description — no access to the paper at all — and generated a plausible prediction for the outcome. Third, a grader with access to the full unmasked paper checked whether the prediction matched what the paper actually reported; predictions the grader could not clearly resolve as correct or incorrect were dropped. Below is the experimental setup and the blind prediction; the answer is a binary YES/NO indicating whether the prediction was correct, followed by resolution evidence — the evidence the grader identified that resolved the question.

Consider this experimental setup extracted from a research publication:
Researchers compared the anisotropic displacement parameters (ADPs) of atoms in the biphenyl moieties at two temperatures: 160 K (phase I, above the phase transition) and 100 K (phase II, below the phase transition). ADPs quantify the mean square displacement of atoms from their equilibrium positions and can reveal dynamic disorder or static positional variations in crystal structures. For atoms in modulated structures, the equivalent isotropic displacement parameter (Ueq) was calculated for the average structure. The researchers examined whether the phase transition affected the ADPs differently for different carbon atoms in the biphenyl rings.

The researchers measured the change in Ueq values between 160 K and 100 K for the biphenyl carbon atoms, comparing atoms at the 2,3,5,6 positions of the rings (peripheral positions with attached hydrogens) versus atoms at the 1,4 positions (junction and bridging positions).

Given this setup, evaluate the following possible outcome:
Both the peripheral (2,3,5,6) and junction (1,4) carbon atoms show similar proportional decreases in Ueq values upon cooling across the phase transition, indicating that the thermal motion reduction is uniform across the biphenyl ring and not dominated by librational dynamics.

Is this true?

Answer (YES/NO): NO